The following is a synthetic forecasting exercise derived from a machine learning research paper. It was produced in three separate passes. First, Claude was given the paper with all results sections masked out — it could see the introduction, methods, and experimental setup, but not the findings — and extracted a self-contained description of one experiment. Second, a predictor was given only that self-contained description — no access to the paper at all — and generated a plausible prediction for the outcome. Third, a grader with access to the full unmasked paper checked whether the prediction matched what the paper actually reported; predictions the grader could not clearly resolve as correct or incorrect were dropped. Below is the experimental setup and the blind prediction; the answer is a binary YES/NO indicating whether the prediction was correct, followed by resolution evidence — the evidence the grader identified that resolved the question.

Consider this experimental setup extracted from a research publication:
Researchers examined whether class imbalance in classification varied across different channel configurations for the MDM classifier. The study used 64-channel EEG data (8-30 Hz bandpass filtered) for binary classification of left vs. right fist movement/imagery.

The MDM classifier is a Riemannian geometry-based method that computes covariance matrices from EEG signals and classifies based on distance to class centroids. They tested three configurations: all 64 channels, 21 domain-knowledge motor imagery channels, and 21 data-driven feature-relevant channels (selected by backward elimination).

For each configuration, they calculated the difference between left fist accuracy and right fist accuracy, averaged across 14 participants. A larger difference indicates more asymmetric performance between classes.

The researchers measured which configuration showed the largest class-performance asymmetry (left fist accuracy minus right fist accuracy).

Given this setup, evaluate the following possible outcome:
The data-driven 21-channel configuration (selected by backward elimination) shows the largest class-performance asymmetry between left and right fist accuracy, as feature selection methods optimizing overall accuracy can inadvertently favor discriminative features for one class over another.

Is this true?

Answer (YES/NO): NO